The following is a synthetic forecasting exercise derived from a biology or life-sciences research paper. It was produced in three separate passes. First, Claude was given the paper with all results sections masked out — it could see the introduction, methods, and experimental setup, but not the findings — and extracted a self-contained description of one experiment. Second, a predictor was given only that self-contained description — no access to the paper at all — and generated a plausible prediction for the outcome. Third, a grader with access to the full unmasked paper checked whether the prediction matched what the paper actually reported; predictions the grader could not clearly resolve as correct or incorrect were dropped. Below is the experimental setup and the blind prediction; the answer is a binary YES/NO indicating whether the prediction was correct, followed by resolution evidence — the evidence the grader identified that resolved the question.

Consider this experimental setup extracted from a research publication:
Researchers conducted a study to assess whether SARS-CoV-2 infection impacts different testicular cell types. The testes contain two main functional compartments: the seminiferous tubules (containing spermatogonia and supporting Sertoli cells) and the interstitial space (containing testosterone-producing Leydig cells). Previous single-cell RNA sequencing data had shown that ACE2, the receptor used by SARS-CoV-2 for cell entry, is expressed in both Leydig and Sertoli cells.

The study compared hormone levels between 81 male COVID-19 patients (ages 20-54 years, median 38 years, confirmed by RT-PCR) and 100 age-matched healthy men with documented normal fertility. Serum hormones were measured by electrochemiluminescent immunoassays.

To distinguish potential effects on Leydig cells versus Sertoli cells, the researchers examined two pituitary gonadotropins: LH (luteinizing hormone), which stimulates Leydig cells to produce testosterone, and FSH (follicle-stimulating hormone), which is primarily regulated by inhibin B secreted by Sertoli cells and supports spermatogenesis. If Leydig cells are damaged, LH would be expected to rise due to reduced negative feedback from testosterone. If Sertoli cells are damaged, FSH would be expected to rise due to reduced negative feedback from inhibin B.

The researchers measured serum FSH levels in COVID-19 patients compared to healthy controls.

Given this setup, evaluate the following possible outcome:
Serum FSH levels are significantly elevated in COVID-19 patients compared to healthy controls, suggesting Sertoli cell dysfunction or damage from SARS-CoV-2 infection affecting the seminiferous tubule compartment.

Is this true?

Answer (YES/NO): NO